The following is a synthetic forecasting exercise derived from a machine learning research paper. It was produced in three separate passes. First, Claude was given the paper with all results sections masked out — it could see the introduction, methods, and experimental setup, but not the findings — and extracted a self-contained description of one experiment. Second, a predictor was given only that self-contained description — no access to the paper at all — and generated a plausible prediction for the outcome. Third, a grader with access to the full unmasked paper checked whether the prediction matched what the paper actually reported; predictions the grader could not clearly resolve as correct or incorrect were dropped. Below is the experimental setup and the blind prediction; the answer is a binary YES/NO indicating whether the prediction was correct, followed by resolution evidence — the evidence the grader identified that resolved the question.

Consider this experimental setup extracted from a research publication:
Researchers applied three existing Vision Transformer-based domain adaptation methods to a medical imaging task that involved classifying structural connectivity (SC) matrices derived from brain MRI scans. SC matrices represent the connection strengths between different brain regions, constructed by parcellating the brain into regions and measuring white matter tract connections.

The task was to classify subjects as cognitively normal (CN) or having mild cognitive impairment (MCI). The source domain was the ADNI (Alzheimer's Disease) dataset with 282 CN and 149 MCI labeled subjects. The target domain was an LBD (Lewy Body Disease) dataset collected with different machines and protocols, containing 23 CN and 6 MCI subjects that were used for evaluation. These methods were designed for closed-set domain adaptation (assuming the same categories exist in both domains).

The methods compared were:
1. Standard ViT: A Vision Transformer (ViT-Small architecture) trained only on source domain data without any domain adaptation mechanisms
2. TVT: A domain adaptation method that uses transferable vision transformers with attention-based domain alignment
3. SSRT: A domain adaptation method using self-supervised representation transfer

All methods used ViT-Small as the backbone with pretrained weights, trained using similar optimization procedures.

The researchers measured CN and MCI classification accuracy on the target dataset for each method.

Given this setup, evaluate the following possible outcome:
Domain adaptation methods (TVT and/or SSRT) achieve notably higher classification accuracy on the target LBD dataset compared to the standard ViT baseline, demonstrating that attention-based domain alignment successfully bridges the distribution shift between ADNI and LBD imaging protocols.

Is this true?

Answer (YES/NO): NO